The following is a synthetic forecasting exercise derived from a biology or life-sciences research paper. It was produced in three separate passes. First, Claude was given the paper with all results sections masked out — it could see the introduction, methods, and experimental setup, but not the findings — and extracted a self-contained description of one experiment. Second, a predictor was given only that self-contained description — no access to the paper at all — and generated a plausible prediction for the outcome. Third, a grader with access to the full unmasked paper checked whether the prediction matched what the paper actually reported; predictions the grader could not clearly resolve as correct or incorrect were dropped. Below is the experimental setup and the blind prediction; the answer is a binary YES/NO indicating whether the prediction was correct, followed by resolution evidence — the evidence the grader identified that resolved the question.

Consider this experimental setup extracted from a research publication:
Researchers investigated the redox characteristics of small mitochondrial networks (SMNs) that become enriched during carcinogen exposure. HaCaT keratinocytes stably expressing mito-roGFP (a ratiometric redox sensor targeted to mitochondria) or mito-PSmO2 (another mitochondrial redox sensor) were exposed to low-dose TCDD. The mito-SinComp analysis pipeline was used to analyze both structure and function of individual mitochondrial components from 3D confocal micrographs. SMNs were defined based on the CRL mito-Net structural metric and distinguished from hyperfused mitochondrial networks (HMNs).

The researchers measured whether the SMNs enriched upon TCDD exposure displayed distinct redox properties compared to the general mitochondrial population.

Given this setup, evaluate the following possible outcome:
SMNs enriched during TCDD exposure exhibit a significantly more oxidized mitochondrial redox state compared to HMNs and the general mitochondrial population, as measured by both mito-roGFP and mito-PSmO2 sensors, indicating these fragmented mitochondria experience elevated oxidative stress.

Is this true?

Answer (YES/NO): NO